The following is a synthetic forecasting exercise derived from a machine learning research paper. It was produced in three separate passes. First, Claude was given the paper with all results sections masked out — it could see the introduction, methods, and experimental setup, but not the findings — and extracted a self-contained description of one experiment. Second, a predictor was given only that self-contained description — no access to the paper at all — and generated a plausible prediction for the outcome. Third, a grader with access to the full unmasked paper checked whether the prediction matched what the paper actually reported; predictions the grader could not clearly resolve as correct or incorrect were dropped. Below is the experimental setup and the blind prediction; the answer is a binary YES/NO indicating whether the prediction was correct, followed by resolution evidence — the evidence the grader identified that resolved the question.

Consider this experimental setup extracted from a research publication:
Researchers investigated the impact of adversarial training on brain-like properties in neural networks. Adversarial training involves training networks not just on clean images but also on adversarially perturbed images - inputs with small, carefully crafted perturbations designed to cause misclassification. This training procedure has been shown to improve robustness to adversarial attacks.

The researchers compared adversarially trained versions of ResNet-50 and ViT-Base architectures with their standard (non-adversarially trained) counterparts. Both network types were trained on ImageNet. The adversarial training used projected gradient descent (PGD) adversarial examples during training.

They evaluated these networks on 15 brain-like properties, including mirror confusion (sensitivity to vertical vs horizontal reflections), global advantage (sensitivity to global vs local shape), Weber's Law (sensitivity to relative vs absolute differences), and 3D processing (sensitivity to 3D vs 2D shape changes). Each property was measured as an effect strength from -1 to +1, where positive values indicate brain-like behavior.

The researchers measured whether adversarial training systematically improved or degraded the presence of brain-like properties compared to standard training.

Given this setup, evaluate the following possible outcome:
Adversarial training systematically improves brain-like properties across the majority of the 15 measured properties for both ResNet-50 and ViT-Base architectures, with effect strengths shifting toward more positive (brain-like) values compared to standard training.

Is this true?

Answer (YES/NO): NO